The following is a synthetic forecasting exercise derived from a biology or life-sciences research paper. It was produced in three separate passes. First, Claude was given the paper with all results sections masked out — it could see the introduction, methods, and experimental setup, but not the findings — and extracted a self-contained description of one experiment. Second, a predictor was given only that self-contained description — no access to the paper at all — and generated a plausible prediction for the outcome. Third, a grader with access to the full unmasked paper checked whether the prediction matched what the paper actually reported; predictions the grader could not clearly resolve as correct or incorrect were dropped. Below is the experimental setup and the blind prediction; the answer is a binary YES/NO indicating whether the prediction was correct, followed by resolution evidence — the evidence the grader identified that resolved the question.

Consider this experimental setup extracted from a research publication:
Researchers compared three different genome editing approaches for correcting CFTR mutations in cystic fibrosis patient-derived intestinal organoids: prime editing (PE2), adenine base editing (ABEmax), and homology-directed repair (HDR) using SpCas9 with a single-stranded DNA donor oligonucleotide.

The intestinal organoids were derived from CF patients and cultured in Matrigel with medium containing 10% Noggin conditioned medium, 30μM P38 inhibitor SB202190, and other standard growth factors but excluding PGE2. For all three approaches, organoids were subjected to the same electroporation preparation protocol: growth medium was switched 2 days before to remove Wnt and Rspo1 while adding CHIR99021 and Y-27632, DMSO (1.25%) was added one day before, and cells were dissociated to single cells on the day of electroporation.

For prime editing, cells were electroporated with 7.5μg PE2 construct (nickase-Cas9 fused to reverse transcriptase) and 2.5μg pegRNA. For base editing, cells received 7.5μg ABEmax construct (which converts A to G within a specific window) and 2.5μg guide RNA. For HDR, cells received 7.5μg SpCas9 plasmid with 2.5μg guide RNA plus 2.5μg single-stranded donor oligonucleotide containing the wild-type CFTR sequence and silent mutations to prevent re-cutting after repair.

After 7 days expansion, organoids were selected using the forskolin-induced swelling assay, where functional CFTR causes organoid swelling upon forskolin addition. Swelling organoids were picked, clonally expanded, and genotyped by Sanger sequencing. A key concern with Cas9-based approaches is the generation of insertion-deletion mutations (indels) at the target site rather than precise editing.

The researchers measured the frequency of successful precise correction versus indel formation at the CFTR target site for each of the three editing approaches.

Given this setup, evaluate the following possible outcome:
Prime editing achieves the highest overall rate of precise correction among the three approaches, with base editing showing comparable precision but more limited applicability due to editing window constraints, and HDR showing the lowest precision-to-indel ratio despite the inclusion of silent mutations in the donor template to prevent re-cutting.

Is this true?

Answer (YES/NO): NO